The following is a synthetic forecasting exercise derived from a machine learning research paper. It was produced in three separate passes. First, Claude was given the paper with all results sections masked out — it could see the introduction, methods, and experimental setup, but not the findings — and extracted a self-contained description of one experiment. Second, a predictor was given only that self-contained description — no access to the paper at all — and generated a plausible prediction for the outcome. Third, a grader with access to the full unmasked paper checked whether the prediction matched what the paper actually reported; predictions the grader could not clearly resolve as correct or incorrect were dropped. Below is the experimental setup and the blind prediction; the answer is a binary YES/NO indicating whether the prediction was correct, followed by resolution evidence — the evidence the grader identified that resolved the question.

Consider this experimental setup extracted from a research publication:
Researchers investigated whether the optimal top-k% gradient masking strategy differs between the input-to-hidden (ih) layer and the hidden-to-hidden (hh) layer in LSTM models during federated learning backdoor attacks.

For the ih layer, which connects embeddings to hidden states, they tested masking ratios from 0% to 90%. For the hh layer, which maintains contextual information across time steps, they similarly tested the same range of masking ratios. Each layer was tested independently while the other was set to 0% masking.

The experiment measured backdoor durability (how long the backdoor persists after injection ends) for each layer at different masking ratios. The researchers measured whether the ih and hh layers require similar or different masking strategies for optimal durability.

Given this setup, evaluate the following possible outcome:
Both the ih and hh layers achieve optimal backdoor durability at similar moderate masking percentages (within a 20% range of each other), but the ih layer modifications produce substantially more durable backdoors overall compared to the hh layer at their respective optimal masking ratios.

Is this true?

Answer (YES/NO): NO